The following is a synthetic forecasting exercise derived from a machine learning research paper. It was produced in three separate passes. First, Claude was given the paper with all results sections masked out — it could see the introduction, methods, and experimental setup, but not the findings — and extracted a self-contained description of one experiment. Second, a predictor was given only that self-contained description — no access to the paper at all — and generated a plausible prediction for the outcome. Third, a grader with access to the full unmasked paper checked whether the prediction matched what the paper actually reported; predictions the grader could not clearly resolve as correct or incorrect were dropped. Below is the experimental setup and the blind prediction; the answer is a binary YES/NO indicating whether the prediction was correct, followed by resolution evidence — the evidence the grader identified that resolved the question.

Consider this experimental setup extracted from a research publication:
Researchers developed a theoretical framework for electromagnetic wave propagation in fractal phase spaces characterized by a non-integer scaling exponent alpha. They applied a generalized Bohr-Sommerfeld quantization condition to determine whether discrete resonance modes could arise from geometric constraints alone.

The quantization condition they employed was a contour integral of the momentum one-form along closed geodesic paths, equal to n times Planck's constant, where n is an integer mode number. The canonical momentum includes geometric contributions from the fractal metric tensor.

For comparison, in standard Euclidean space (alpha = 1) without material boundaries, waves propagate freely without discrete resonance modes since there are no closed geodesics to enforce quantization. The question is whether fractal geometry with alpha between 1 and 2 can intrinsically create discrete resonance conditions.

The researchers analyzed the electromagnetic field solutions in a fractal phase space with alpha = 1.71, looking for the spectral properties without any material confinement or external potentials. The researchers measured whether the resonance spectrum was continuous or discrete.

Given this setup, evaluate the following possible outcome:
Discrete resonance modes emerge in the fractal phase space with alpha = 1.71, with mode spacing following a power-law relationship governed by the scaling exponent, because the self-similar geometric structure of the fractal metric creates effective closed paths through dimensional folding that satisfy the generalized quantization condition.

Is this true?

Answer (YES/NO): YES